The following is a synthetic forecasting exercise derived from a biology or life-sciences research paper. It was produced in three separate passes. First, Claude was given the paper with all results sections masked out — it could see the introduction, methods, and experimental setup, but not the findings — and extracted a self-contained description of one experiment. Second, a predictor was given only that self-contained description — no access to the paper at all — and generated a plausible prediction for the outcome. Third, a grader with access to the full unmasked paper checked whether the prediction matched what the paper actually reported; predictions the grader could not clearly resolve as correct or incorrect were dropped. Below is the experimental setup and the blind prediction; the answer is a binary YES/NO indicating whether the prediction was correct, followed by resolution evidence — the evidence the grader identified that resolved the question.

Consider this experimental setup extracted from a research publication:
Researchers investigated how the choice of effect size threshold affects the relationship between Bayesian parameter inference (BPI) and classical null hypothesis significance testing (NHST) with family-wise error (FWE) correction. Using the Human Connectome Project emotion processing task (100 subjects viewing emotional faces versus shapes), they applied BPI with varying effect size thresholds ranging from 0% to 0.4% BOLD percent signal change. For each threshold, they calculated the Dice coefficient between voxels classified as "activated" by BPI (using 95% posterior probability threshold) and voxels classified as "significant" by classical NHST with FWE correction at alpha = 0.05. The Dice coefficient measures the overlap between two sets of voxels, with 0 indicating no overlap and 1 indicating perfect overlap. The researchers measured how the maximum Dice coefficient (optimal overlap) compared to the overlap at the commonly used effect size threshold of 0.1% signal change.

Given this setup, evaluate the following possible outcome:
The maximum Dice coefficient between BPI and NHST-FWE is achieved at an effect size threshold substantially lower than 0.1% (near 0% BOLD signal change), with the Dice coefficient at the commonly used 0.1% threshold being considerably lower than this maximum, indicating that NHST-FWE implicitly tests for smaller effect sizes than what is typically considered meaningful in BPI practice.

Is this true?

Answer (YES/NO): NO